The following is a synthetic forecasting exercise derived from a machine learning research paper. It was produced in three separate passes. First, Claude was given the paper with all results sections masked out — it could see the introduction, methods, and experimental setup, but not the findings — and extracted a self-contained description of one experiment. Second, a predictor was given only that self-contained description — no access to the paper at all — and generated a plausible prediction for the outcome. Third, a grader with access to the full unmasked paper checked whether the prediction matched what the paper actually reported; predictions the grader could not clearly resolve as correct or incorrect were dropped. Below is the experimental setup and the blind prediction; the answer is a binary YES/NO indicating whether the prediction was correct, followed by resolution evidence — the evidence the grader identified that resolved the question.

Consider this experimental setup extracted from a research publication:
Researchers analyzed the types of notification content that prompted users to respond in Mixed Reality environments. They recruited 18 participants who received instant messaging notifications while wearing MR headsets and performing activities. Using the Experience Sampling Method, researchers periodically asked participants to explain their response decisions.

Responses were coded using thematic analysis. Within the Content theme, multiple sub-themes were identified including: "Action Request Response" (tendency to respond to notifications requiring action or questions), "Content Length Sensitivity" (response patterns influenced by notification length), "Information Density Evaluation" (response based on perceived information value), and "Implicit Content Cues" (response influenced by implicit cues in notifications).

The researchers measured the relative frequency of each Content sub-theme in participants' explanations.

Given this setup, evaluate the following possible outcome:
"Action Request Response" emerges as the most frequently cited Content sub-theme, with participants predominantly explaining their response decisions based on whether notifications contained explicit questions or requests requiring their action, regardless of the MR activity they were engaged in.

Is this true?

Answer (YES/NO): YES